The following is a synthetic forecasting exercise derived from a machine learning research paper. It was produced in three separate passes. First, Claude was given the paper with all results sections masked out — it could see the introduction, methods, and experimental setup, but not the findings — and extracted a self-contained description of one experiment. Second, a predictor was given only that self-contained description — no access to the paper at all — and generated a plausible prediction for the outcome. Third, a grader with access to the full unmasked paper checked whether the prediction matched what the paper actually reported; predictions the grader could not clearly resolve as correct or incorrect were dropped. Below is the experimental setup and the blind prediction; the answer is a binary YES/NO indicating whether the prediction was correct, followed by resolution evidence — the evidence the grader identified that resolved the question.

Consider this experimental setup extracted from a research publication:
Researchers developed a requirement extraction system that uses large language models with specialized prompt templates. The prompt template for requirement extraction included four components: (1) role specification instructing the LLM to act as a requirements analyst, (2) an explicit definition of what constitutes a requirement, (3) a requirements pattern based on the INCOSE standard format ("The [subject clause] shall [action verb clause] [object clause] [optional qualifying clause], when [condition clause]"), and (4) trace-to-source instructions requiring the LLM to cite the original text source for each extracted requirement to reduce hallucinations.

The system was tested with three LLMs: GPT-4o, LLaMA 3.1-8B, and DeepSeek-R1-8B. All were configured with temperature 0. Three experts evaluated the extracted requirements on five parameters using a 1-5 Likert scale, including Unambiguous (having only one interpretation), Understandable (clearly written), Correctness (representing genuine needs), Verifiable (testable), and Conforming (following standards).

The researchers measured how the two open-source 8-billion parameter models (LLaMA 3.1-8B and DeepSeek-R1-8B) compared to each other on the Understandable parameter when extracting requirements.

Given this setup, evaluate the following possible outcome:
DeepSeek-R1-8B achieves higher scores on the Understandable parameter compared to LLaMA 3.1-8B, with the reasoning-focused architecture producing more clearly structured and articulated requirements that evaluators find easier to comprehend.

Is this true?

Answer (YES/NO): NO